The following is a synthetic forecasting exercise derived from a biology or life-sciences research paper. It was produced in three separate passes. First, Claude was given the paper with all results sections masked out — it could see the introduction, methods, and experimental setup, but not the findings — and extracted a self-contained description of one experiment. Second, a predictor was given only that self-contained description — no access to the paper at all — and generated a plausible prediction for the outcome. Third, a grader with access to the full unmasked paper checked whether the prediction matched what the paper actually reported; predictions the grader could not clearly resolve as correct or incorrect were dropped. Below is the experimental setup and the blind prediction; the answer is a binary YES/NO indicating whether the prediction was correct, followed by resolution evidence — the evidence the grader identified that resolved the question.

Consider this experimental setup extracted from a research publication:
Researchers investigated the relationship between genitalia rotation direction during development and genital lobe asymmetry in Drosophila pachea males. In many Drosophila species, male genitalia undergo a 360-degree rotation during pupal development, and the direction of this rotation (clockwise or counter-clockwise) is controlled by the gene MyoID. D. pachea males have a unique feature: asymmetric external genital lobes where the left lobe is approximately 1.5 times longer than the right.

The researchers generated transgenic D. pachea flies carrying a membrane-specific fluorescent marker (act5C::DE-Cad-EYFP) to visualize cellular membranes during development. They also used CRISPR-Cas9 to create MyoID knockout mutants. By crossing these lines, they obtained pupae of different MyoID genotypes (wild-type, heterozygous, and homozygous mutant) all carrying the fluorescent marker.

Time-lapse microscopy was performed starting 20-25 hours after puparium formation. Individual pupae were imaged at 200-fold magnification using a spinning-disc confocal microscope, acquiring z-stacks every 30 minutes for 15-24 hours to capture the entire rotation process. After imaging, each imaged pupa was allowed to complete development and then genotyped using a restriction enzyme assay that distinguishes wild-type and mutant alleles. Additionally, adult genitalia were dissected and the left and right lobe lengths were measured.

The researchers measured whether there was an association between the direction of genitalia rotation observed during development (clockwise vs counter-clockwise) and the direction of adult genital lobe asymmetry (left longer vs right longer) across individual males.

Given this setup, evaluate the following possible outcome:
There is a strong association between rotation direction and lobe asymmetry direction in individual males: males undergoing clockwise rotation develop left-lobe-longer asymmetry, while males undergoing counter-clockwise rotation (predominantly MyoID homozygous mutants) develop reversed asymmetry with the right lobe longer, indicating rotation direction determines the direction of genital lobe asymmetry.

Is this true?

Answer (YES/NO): YES